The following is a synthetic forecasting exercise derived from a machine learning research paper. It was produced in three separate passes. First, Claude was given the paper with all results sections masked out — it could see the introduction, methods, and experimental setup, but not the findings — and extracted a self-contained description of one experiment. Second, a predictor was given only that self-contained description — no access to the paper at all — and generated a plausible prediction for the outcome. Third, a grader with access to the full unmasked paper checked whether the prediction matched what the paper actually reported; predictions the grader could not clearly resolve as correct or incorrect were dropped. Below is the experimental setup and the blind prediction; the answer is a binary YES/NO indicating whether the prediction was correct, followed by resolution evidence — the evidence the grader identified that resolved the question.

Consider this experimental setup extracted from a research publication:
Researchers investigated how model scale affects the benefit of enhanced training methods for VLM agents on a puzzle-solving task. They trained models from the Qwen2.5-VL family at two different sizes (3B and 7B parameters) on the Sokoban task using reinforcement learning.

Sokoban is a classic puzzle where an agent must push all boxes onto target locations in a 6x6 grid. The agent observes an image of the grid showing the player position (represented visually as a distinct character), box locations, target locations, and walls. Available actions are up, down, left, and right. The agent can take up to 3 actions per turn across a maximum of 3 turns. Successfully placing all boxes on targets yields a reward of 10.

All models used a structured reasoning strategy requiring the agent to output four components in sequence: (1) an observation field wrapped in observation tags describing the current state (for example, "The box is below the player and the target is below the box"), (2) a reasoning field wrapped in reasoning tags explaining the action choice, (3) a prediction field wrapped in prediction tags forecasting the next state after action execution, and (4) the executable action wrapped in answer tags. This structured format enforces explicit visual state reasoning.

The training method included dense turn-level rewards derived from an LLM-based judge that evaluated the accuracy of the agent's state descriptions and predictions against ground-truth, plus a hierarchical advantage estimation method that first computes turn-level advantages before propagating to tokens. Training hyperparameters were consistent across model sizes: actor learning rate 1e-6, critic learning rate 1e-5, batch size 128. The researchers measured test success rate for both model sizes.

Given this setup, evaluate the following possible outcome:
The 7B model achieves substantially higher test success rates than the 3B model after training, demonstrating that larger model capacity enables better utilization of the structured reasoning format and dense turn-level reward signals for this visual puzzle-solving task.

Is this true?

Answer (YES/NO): YES